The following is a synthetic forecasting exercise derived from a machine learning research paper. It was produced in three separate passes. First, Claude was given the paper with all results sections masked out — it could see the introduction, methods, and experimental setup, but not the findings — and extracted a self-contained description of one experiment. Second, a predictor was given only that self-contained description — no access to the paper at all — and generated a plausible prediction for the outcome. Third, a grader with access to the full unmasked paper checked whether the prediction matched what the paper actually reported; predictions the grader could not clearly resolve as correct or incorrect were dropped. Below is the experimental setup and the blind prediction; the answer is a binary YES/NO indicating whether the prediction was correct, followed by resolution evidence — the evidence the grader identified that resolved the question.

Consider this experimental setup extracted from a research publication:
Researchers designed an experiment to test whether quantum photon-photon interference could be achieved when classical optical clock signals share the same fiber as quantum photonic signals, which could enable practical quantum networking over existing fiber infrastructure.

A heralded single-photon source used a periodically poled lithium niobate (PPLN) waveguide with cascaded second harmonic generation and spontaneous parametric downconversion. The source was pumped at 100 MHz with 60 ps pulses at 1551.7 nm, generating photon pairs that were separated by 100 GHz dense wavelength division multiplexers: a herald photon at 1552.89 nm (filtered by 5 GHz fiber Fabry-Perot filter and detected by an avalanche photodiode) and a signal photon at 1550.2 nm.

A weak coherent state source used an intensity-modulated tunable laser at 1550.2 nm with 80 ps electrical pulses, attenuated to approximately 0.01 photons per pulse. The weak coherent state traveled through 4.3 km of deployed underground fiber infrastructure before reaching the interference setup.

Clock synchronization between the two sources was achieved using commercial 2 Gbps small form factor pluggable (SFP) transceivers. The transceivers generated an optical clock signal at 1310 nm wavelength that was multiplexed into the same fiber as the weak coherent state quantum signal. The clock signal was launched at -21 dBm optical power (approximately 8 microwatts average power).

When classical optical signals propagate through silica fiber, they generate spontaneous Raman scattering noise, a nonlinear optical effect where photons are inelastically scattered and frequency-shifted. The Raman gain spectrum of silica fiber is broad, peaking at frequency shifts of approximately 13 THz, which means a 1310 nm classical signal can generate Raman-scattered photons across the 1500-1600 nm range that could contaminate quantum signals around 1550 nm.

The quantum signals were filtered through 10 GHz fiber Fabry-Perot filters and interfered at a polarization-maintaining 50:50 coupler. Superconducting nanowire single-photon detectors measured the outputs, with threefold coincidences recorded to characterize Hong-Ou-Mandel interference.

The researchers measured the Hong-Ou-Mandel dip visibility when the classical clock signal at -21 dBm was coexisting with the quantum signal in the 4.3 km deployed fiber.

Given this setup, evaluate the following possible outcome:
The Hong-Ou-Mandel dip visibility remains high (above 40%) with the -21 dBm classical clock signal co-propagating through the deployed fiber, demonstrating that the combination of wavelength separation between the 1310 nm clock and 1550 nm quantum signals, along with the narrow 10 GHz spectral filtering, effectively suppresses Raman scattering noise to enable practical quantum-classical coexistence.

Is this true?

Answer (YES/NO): YES